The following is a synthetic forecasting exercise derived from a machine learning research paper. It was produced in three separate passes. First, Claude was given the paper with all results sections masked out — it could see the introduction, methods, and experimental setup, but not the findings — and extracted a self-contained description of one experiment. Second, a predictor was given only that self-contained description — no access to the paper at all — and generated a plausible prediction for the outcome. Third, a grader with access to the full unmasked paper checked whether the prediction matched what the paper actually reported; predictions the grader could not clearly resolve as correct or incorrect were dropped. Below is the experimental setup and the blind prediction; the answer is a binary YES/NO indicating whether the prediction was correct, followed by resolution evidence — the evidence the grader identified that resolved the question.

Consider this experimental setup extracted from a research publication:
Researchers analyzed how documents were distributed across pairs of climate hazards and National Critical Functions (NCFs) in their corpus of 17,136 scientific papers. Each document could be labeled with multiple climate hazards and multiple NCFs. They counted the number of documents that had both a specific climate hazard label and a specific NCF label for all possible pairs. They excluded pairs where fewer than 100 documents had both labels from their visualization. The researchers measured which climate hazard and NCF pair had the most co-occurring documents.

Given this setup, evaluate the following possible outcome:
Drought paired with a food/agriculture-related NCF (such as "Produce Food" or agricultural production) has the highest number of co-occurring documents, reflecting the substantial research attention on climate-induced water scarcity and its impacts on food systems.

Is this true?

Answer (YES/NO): NO